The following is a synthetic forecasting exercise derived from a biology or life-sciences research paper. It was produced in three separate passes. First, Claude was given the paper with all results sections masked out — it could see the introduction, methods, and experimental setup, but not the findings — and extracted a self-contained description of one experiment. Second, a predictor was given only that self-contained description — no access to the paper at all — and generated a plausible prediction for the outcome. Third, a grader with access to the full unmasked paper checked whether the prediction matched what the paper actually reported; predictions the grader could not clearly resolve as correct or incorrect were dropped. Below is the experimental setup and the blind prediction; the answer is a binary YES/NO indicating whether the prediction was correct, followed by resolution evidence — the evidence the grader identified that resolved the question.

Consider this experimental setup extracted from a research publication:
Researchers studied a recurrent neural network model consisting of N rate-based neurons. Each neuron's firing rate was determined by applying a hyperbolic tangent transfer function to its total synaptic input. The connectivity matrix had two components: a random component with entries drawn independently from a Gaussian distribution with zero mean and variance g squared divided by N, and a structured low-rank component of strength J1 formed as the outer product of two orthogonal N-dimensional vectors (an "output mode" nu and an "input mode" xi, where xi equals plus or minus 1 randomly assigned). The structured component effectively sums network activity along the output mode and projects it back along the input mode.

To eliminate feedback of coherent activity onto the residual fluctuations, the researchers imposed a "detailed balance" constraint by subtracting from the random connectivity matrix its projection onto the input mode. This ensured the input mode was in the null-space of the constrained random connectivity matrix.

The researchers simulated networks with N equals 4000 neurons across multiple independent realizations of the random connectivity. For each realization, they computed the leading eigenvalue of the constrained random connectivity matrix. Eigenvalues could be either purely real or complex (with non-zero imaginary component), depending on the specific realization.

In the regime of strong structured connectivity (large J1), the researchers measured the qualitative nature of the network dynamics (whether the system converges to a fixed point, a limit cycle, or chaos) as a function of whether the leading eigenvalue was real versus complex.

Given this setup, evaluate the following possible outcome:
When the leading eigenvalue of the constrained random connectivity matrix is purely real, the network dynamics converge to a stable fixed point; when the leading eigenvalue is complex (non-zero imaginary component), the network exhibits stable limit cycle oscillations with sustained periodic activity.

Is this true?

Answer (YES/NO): YES